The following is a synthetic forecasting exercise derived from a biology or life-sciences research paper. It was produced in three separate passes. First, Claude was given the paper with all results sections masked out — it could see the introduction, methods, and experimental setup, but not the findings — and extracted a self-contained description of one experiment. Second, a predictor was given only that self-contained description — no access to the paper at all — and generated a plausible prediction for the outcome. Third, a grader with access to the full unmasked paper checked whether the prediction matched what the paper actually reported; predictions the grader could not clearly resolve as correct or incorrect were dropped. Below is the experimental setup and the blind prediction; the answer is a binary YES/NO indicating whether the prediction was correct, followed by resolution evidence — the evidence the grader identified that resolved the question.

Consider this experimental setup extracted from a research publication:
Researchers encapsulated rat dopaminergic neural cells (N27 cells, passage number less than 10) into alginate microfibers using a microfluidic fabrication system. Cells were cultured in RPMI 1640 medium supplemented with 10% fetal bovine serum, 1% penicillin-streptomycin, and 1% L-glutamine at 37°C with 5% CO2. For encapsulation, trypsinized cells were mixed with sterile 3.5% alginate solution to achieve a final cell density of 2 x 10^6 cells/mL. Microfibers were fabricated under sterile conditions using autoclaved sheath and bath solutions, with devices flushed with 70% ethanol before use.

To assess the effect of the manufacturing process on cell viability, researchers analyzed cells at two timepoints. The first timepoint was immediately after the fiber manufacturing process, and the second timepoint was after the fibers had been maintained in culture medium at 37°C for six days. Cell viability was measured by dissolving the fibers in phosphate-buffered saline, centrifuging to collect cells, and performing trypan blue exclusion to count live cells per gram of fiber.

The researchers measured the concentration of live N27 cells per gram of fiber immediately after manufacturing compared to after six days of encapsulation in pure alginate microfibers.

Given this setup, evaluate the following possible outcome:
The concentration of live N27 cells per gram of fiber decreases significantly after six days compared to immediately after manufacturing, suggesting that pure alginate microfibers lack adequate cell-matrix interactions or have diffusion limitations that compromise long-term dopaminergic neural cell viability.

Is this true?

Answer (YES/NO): YES